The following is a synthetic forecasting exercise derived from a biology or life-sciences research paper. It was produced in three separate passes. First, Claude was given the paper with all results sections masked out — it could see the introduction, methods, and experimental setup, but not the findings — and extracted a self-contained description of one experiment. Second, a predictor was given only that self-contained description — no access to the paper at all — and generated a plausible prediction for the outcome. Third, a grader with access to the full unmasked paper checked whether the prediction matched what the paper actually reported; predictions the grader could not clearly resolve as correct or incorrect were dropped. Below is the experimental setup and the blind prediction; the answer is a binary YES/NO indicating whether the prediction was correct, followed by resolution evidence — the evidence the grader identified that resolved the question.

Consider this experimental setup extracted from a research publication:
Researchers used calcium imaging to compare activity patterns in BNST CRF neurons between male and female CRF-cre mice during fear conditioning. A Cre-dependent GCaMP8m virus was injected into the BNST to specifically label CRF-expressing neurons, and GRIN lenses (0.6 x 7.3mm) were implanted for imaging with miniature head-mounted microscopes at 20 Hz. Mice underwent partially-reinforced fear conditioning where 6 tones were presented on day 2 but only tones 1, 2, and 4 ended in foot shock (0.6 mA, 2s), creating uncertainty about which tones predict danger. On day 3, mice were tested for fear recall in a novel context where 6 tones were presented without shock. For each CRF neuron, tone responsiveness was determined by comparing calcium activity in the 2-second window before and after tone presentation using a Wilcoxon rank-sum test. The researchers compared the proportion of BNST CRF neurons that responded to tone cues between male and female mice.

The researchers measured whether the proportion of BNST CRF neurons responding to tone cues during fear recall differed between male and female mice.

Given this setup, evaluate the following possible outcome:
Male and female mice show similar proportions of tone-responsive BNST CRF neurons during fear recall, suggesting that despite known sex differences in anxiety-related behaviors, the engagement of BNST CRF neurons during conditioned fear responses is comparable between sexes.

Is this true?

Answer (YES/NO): YES